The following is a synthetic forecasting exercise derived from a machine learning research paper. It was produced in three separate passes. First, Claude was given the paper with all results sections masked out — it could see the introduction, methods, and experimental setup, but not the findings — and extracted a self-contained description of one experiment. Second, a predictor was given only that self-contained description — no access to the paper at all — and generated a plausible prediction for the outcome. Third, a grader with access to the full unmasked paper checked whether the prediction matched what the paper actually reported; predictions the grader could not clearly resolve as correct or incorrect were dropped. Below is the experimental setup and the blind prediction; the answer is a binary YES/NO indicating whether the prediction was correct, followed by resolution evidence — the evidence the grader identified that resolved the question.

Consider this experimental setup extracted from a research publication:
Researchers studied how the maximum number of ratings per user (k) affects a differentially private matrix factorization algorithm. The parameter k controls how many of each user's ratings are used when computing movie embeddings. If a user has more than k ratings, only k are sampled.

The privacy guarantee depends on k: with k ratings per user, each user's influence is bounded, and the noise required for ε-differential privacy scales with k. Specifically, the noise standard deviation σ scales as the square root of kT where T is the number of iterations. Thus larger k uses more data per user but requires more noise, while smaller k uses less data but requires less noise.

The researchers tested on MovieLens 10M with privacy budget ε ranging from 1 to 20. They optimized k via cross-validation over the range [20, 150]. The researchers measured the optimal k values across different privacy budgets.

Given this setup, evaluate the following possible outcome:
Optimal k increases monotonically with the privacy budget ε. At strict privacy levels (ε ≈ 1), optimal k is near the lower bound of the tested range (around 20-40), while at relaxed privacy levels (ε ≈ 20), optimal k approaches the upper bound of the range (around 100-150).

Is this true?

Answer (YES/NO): NO